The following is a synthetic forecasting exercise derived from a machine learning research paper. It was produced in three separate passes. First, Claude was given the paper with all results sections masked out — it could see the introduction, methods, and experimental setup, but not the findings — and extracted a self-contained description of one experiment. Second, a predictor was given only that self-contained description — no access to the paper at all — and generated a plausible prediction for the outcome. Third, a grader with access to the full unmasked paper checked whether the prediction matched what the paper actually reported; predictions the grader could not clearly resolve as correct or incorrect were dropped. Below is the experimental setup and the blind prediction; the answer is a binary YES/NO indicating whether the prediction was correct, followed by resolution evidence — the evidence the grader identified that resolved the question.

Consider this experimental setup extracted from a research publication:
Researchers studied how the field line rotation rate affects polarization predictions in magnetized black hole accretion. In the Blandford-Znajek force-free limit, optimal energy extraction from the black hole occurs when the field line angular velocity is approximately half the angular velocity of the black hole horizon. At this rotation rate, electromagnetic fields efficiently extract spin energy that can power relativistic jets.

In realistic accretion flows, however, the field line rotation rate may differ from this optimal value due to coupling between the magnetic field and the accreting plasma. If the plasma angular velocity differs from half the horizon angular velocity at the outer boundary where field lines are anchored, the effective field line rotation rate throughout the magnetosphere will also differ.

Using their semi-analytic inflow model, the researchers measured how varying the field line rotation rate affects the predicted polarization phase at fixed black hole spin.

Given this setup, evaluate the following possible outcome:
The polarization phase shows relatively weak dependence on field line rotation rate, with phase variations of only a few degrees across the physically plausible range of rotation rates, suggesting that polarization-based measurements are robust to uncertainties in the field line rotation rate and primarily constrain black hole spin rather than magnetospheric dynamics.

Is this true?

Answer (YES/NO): NO